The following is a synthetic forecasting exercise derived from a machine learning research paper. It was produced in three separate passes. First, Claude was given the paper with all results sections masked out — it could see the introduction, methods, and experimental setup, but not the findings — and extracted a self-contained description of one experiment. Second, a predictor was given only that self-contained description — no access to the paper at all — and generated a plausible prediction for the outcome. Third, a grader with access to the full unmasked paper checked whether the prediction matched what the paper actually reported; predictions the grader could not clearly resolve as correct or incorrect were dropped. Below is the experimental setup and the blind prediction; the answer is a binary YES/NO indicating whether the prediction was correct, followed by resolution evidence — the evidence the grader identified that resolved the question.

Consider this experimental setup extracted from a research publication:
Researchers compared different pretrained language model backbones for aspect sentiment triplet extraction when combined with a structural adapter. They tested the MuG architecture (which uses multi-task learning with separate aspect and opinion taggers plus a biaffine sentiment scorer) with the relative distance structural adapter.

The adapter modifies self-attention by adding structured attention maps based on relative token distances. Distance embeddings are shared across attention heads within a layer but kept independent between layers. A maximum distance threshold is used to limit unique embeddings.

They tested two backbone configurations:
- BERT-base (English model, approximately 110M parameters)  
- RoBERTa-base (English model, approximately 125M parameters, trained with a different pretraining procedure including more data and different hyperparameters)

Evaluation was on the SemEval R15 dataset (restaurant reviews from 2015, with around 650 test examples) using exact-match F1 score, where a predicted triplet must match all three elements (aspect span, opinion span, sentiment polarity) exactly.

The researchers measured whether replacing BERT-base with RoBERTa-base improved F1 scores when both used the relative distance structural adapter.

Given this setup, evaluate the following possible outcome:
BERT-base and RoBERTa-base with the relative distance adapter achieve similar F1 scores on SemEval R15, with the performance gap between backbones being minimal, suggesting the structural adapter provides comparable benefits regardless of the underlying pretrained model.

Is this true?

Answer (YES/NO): NO